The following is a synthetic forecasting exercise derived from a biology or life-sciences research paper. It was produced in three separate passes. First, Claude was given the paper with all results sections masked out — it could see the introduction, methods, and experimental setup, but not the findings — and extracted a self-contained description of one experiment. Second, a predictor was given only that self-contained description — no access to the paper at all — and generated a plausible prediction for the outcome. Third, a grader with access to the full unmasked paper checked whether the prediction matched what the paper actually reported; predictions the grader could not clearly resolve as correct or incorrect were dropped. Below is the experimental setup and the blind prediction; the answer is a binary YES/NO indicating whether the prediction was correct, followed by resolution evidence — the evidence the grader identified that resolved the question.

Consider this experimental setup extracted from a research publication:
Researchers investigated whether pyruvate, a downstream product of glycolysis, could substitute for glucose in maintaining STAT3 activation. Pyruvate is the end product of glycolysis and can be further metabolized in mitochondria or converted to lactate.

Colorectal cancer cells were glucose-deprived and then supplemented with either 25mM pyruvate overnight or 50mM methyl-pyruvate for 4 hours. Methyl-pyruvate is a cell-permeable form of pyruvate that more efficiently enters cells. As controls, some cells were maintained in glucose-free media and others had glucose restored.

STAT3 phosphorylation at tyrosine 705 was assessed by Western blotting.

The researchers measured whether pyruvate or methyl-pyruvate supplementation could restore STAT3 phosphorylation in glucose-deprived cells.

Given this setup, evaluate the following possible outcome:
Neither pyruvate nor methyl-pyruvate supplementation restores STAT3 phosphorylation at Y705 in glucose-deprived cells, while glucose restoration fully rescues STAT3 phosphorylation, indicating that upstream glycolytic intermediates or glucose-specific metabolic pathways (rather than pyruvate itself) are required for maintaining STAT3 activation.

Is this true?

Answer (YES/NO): YES